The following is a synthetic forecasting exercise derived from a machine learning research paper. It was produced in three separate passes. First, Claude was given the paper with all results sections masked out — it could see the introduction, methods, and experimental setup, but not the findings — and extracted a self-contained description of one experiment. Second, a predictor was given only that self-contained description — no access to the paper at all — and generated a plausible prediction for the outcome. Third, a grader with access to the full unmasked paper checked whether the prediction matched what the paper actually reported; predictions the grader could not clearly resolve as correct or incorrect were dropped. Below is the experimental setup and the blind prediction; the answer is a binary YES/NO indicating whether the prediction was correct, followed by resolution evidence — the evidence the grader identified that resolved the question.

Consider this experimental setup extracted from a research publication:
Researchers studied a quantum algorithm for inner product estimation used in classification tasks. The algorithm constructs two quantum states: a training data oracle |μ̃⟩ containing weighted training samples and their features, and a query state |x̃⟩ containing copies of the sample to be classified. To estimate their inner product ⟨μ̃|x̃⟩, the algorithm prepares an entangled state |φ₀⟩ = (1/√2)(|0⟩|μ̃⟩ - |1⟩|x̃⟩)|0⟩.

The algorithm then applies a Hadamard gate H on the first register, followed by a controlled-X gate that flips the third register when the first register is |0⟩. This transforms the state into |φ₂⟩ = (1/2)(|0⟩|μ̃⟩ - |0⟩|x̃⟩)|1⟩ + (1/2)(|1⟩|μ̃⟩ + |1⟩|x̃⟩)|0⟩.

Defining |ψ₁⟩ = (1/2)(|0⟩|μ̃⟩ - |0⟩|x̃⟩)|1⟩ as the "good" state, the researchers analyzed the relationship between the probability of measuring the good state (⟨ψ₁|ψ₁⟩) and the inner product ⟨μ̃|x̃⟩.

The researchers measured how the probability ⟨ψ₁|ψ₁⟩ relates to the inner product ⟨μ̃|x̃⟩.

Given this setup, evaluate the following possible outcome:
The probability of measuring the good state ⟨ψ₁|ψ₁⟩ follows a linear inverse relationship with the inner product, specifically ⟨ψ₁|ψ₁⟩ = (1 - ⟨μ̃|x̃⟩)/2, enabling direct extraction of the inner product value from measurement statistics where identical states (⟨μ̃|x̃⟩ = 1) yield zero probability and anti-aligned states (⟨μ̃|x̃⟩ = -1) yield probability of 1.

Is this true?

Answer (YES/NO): YES